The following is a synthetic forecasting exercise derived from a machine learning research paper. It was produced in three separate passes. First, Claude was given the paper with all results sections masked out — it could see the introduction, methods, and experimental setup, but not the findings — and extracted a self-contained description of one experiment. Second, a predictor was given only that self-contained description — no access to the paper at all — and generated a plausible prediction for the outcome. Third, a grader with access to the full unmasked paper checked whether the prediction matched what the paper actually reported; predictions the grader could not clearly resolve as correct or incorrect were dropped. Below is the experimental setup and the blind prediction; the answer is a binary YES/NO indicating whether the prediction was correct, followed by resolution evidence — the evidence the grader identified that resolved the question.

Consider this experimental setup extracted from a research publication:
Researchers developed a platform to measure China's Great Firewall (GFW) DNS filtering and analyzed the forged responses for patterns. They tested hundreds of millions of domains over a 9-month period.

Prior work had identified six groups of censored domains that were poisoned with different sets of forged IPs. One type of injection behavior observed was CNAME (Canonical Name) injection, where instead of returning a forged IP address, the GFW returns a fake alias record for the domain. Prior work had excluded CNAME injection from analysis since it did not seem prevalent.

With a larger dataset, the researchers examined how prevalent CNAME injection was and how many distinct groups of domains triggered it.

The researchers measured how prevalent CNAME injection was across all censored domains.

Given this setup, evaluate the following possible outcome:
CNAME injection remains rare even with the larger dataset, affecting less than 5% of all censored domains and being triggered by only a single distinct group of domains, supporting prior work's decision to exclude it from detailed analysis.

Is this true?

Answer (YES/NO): NO